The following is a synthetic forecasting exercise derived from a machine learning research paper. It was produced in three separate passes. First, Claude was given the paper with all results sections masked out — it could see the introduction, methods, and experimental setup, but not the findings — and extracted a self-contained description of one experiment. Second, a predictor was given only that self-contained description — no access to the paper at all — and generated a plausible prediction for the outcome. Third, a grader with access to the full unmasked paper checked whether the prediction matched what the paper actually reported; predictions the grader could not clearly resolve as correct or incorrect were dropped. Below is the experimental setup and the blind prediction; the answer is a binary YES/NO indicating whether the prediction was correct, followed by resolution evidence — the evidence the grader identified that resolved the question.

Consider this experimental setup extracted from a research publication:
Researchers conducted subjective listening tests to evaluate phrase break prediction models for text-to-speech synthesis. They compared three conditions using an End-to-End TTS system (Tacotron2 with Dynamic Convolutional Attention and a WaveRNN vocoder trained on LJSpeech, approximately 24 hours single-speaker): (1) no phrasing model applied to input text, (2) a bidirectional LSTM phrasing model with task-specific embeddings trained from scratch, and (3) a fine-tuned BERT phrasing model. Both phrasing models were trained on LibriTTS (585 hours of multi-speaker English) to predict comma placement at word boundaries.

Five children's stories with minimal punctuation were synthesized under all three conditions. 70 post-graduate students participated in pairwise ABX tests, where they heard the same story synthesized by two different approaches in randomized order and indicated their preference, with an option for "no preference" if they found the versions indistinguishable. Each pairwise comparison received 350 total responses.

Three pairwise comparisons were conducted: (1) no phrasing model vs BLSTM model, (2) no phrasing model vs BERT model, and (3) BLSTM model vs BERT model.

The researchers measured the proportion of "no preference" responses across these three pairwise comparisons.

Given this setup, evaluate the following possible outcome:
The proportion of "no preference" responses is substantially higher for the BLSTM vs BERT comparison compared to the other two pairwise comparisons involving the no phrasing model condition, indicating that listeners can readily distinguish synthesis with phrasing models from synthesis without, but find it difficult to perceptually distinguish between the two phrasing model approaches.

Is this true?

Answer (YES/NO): NO